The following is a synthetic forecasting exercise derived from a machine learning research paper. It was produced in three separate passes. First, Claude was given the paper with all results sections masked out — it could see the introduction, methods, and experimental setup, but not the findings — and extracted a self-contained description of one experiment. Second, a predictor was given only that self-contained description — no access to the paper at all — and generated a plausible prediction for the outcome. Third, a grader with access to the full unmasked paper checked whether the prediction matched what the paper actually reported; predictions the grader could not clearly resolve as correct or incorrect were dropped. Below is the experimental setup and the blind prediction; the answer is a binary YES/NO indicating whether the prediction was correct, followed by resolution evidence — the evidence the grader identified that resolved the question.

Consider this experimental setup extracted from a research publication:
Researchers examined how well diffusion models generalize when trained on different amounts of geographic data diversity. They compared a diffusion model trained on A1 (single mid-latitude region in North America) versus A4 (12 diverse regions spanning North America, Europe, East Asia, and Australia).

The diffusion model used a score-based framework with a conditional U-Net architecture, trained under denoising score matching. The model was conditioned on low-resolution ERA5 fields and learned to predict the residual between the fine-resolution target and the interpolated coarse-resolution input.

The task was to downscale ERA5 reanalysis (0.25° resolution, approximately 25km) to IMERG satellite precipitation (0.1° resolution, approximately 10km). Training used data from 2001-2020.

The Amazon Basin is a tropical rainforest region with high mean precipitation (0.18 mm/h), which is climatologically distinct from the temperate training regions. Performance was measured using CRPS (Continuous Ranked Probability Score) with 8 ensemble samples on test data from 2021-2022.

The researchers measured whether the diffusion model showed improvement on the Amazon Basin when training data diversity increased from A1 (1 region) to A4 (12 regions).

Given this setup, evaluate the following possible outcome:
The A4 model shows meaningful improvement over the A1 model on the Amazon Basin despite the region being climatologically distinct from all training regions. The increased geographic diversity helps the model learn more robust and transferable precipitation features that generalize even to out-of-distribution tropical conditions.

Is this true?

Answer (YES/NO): NO